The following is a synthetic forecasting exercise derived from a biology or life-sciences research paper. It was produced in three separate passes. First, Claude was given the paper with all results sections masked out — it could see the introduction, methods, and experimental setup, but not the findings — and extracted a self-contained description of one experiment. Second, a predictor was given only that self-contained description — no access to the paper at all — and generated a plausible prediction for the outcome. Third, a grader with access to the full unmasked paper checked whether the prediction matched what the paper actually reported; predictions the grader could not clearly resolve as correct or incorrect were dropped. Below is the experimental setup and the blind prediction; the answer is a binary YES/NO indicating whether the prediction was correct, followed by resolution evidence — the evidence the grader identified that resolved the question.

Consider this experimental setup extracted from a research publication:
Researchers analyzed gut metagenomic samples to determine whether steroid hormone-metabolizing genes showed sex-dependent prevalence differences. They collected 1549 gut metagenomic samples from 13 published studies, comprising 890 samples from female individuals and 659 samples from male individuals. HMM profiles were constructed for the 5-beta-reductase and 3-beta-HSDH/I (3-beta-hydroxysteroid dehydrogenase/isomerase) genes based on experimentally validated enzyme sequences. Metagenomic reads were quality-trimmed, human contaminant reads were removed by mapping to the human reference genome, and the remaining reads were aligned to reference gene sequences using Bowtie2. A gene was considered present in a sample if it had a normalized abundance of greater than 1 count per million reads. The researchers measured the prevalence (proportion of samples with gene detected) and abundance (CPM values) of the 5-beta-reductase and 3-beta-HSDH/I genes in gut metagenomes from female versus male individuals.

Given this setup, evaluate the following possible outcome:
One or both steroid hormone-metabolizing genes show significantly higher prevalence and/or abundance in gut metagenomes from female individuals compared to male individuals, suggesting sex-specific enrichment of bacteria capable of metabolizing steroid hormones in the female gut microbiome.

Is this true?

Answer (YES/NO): YES